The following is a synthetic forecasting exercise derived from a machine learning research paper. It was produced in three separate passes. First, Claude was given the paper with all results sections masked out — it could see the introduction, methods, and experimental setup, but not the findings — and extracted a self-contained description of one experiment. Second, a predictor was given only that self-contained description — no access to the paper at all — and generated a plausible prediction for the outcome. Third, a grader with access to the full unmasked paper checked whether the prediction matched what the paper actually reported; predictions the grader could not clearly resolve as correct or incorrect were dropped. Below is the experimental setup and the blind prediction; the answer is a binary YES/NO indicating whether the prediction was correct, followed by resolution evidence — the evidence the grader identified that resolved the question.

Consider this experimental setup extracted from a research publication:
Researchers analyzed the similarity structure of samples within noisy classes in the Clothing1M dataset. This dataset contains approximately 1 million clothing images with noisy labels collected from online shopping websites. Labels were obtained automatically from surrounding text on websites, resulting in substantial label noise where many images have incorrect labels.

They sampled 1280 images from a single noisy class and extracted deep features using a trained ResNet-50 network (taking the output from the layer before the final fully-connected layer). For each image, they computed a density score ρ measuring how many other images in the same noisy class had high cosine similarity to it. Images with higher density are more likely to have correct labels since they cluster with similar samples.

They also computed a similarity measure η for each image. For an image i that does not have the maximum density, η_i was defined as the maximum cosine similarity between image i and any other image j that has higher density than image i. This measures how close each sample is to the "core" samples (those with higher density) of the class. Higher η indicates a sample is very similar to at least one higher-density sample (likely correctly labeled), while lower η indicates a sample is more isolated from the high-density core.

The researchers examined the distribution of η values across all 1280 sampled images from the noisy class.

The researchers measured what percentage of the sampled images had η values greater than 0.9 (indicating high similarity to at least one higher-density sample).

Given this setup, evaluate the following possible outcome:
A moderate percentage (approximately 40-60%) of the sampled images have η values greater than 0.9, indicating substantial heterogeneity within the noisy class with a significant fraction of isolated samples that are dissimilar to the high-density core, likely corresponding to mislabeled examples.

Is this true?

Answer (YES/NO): NO